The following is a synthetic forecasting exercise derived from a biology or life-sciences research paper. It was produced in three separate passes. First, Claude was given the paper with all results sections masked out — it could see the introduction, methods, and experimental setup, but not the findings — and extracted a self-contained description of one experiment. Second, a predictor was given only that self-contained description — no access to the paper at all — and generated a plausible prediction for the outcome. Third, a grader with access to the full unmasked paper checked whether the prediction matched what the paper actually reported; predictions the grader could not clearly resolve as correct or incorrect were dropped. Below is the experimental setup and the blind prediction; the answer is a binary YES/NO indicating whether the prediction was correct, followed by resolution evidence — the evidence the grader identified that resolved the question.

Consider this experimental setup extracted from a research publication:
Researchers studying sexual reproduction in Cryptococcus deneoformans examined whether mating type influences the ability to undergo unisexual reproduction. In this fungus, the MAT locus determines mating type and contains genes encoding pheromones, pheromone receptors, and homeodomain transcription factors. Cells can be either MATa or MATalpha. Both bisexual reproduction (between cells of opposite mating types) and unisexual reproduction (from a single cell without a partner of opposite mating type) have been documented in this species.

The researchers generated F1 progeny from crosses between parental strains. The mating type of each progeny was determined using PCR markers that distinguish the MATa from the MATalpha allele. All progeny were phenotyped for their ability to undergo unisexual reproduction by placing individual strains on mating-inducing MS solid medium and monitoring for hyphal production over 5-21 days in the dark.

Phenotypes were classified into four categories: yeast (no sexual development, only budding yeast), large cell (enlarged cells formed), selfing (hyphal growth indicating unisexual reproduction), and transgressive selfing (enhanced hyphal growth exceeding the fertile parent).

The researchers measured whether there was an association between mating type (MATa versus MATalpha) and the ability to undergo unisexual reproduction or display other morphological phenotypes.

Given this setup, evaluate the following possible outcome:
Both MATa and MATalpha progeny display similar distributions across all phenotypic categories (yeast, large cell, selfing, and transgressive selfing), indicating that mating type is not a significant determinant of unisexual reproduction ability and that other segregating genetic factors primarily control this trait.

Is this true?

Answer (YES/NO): NO